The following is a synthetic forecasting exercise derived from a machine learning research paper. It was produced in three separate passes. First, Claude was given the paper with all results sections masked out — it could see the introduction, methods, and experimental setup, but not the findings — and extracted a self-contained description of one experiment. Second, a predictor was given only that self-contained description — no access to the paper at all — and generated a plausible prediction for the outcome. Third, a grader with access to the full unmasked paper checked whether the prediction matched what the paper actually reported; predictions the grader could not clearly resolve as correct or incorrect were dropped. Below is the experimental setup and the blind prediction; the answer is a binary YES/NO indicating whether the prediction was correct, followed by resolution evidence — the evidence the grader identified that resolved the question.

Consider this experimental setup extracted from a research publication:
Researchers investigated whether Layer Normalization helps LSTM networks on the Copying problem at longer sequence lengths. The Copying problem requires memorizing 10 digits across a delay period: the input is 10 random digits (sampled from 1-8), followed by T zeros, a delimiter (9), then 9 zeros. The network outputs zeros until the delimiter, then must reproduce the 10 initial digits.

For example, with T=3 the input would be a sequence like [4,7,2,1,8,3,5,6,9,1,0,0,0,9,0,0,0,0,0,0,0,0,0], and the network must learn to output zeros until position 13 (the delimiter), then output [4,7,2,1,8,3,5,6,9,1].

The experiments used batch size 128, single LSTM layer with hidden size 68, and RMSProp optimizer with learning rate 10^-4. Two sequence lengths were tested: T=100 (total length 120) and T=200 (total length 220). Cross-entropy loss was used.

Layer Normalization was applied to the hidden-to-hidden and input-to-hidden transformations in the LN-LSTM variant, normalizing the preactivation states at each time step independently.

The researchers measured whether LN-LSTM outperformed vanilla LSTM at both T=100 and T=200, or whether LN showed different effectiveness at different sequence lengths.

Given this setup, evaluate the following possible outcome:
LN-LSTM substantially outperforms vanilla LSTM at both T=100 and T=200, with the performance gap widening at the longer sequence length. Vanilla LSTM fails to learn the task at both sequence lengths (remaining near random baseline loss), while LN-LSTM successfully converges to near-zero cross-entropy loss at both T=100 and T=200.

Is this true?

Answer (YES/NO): NO